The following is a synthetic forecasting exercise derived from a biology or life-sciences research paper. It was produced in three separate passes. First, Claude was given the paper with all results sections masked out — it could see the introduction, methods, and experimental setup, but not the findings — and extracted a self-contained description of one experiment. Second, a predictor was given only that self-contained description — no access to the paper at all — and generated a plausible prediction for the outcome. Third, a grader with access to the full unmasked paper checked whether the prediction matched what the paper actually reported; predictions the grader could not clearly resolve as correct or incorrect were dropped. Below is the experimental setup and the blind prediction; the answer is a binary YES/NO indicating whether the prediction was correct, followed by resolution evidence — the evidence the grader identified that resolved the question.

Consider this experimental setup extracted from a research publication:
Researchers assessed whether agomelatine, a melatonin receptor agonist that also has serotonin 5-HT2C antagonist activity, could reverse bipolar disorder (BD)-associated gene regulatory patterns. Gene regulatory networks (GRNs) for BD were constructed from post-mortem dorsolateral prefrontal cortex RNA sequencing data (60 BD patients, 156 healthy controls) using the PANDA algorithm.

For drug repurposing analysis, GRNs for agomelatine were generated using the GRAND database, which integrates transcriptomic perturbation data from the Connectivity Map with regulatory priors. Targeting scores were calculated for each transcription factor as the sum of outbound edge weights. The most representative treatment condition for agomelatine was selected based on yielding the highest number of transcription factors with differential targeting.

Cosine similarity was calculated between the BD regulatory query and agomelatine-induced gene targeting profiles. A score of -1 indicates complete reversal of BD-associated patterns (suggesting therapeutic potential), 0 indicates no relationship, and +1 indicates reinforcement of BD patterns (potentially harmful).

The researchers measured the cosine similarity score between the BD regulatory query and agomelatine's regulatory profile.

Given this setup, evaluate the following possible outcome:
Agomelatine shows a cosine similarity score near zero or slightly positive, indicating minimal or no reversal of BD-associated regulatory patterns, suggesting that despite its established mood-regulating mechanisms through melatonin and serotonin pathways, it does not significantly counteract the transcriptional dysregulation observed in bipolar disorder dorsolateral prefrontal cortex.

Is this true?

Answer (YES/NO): NO